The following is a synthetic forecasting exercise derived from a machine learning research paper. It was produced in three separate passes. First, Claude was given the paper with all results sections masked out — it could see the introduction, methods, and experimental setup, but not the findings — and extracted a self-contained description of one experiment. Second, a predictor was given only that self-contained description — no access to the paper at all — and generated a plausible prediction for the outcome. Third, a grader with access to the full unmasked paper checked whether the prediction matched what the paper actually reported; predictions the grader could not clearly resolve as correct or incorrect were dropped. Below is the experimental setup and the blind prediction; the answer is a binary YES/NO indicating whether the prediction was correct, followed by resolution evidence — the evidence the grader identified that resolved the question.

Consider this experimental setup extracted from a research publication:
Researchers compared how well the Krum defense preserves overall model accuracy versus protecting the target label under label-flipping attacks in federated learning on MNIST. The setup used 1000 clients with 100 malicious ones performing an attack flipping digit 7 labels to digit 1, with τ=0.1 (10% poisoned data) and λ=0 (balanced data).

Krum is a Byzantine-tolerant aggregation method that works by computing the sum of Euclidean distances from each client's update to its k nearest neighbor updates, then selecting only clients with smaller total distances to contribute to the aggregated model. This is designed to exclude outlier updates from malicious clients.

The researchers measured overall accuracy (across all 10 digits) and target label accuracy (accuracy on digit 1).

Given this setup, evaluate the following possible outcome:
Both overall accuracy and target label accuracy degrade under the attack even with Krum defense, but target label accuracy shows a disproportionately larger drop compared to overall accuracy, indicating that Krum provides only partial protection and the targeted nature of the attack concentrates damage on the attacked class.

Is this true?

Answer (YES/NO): NO